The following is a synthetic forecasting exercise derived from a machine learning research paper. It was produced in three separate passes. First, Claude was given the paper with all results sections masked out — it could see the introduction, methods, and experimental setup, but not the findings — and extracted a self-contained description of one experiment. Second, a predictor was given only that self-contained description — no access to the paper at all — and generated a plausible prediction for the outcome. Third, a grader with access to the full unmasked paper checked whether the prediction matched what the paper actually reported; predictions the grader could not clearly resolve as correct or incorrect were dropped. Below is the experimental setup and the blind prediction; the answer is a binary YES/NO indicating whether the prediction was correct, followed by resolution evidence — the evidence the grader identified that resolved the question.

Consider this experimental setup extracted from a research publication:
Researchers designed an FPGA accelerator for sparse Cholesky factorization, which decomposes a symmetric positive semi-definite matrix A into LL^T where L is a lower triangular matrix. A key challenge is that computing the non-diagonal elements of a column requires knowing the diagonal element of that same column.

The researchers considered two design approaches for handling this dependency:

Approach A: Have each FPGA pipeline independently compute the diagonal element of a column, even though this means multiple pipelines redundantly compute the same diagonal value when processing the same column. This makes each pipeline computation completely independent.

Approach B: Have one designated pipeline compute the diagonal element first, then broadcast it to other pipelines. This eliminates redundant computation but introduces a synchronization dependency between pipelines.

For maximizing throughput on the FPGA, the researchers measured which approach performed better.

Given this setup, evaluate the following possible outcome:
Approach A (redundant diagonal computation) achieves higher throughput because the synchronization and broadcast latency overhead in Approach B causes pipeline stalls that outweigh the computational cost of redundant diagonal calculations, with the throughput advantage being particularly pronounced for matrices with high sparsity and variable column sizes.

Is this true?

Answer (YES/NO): NO